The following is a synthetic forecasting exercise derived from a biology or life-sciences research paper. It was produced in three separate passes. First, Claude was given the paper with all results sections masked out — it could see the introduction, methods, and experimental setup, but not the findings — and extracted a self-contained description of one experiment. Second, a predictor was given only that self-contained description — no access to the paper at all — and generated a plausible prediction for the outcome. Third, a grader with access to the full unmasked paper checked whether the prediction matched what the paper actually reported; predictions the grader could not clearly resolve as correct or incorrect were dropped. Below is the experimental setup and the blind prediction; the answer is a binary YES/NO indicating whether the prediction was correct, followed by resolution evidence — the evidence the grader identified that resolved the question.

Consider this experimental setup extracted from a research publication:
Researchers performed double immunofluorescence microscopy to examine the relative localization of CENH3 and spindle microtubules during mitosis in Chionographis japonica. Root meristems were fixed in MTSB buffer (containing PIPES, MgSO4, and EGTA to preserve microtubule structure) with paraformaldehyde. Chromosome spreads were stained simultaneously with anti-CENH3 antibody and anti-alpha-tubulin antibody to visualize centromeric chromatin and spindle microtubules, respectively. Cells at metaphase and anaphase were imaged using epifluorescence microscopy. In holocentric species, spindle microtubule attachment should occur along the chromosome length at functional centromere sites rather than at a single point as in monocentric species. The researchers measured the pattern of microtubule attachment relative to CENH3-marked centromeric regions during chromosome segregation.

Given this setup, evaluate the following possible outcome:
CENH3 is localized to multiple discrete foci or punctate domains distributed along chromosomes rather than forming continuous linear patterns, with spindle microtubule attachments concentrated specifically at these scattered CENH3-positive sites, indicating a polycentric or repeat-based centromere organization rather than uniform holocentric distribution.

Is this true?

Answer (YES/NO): NO